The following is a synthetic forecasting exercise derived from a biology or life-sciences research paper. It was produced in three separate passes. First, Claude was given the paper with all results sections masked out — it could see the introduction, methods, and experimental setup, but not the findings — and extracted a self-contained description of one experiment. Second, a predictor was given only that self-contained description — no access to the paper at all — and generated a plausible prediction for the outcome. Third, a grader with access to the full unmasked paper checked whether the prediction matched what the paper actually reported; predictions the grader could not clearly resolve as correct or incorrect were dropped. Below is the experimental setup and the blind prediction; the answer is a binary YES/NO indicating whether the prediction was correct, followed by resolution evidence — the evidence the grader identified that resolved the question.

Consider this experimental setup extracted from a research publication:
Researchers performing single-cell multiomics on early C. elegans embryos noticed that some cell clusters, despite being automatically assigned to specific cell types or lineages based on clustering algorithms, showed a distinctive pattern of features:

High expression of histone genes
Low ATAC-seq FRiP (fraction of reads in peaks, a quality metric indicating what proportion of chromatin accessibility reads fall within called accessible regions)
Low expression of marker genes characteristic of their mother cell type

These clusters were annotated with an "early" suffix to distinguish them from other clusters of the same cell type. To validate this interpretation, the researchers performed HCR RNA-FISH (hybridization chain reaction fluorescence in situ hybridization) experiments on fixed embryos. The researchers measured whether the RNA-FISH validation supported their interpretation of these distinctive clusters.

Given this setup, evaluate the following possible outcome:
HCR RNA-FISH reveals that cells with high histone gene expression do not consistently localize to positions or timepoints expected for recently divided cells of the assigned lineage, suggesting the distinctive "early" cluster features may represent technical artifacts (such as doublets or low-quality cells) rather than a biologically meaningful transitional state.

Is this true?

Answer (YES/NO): NO